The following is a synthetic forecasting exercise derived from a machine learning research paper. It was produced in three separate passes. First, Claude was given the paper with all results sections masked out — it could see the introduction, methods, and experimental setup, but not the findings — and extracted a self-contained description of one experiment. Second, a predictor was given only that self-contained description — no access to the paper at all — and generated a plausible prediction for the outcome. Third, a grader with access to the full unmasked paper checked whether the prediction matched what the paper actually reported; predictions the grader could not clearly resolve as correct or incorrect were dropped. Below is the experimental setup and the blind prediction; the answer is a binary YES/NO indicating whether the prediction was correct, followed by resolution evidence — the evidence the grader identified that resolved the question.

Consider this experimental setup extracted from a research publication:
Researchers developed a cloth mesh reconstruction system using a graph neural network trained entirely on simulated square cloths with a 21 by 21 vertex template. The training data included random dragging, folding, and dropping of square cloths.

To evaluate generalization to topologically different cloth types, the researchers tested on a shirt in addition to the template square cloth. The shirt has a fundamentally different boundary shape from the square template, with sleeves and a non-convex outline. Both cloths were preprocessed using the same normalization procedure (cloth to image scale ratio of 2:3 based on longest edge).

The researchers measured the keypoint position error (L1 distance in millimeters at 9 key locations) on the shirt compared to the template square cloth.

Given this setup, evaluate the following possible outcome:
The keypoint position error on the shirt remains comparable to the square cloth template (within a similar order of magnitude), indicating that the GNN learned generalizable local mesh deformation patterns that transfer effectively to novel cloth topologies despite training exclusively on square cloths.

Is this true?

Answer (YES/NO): NO